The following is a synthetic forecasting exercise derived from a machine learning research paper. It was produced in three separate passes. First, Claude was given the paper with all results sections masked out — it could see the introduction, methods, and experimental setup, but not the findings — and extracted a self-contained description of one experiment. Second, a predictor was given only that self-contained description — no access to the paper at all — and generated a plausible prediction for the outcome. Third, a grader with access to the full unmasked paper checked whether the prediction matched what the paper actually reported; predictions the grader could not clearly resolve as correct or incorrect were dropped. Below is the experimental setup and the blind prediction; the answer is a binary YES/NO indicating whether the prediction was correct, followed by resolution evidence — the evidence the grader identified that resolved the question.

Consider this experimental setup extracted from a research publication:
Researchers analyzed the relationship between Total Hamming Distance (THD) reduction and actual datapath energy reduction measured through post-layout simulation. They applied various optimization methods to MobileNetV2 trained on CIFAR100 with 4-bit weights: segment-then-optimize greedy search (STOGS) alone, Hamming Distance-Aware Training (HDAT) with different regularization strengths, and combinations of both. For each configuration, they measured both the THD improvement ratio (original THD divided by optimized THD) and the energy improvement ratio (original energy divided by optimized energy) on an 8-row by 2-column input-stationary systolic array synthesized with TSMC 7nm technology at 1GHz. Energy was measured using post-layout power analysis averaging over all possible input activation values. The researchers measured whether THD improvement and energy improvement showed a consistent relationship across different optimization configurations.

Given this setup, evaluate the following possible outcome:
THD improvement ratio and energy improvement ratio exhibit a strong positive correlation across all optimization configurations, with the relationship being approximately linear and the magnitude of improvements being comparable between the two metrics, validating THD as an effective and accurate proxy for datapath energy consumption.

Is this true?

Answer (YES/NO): NO